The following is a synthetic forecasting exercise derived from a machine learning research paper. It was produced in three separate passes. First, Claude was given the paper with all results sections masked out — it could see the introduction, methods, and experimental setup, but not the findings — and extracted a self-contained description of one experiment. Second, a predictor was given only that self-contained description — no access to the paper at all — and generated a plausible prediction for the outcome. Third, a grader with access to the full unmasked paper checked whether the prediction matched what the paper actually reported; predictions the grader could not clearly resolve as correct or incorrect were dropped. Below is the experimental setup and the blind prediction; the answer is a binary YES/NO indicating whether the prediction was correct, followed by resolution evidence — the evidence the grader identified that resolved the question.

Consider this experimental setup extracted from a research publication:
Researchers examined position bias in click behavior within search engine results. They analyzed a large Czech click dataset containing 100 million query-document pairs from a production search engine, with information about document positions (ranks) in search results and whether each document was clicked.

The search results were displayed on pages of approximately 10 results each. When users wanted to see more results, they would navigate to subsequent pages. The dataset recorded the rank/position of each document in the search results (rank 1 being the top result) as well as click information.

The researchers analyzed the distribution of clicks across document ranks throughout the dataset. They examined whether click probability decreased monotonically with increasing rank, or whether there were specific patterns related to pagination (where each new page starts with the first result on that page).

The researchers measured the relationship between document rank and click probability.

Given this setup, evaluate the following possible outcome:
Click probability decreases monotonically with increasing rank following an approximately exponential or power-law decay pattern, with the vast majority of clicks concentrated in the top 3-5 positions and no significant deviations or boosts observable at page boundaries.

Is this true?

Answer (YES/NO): NO